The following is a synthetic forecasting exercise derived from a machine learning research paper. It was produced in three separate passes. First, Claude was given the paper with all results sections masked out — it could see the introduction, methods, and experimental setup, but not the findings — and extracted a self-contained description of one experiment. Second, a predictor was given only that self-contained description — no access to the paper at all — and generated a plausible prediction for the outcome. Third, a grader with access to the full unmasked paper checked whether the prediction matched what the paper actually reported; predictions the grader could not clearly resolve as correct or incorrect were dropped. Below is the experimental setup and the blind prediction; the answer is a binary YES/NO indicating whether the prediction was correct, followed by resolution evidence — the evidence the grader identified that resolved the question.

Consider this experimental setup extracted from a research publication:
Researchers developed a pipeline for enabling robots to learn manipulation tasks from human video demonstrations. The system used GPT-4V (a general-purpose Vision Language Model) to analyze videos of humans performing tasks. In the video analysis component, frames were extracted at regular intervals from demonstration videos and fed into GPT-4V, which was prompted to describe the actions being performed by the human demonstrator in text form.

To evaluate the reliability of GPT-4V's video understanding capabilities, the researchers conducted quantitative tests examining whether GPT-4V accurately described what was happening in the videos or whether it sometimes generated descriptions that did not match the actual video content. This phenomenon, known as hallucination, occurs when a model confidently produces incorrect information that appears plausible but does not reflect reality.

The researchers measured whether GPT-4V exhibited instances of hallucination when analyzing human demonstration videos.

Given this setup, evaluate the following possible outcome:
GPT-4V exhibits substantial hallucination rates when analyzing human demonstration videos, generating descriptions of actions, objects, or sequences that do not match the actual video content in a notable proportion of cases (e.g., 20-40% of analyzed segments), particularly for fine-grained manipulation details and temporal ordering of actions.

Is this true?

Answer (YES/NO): NO